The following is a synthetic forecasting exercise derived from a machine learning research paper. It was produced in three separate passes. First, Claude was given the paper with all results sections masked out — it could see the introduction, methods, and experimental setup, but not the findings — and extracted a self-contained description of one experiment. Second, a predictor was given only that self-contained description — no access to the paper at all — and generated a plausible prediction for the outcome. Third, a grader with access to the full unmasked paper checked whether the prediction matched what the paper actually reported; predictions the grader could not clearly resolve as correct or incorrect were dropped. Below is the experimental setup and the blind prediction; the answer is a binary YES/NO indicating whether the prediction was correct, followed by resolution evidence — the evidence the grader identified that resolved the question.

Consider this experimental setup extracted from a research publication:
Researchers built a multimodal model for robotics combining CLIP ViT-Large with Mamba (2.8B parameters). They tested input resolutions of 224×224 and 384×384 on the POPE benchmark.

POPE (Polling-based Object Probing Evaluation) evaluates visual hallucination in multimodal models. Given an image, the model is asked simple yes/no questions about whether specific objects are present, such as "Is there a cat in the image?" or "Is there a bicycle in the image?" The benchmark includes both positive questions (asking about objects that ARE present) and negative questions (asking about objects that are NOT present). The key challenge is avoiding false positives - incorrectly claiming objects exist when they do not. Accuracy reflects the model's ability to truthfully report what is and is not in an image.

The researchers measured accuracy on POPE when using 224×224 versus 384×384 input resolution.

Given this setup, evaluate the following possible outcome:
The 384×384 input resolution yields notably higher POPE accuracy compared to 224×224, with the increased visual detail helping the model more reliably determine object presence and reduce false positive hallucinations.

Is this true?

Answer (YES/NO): NO